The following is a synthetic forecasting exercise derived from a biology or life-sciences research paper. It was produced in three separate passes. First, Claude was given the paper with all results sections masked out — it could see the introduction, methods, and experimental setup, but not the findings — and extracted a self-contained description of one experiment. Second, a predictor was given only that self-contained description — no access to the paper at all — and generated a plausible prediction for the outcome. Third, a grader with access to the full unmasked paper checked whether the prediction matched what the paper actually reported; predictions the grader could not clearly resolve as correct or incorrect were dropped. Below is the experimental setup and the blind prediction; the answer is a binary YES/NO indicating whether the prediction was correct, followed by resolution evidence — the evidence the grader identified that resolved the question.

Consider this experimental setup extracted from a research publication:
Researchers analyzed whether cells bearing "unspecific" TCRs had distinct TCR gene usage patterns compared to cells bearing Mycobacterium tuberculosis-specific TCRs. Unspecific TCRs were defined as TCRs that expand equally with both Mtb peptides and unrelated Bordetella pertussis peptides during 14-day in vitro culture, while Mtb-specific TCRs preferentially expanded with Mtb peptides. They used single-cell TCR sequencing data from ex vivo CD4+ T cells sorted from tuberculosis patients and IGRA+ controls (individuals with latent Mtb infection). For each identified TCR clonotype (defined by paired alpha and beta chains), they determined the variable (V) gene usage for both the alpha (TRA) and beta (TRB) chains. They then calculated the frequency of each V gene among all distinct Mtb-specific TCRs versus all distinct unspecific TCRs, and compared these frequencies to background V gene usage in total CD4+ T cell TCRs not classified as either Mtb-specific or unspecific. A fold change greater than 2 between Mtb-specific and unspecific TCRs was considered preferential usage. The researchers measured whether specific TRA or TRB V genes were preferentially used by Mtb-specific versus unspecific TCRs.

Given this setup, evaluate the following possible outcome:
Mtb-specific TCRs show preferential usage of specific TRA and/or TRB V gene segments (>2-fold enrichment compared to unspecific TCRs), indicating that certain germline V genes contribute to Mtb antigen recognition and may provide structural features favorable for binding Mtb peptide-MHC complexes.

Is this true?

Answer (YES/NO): YES